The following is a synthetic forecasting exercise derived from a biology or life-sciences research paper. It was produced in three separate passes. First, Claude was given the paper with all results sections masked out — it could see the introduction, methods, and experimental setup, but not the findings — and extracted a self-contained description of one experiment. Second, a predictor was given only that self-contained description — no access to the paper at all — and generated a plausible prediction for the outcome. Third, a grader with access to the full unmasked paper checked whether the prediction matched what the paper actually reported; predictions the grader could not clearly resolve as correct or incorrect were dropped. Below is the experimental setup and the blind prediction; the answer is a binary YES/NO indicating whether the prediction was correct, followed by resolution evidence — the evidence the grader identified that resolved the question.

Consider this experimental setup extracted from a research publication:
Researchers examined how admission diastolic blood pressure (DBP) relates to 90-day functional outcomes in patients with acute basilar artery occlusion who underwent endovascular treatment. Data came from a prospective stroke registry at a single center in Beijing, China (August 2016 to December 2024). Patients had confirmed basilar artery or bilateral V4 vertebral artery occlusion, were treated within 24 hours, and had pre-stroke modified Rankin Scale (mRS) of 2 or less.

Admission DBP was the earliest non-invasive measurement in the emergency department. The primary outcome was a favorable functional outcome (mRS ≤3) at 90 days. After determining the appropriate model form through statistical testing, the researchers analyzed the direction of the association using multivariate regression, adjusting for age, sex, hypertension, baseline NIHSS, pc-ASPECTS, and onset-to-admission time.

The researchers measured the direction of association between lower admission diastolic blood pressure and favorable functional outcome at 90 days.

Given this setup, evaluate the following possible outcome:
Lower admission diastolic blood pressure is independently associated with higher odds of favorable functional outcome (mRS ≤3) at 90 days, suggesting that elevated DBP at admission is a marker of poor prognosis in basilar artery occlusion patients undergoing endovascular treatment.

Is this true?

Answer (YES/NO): NO